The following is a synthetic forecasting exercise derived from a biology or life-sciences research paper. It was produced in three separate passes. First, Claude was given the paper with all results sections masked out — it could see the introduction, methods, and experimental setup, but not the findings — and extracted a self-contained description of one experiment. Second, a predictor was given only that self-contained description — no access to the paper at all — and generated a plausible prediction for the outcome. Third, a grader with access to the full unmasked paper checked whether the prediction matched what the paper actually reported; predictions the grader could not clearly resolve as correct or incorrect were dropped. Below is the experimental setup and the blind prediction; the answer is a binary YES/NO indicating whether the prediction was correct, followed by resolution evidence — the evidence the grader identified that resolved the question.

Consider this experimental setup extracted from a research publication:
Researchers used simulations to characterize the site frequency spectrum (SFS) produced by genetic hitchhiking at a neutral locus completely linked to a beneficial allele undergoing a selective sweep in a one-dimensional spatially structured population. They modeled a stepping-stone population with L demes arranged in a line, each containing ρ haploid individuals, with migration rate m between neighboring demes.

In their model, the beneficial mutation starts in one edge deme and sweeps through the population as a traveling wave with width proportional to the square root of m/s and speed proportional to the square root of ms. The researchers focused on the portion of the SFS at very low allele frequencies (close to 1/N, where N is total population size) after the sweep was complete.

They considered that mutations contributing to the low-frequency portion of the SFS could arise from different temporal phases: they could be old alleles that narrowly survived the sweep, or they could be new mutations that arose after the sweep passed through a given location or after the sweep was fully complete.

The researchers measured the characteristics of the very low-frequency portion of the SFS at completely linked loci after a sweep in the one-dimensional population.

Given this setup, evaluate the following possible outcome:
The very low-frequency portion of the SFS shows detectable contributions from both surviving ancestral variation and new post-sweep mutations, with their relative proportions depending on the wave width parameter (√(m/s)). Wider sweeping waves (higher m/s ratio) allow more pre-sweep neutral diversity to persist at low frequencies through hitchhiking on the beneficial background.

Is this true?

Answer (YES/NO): NO